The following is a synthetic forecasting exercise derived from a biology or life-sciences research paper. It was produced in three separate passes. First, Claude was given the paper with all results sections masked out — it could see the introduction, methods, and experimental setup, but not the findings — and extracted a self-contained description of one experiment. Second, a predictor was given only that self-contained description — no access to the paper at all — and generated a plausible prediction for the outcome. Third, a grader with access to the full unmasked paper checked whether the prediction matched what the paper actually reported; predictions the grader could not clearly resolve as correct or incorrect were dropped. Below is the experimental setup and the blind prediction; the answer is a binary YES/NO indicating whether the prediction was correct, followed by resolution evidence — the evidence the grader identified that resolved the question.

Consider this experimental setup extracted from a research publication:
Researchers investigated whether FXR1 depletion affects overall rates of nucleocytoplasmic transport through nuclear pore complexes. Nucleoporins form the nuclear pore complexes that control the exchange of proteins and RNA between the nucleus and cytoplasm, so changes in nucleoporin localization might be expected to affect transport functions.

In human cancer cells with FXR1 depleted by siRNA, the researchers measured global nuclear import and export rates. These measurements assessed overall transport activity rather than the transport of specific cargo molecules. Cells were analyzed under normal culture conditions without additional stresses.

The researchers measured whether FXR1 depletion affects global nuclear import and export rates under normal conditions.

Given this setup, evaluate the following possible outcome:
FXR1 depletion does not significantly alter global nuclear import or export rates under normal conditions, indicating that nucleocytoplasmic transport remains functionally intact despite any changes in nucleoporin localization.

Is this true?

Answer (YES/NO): YES